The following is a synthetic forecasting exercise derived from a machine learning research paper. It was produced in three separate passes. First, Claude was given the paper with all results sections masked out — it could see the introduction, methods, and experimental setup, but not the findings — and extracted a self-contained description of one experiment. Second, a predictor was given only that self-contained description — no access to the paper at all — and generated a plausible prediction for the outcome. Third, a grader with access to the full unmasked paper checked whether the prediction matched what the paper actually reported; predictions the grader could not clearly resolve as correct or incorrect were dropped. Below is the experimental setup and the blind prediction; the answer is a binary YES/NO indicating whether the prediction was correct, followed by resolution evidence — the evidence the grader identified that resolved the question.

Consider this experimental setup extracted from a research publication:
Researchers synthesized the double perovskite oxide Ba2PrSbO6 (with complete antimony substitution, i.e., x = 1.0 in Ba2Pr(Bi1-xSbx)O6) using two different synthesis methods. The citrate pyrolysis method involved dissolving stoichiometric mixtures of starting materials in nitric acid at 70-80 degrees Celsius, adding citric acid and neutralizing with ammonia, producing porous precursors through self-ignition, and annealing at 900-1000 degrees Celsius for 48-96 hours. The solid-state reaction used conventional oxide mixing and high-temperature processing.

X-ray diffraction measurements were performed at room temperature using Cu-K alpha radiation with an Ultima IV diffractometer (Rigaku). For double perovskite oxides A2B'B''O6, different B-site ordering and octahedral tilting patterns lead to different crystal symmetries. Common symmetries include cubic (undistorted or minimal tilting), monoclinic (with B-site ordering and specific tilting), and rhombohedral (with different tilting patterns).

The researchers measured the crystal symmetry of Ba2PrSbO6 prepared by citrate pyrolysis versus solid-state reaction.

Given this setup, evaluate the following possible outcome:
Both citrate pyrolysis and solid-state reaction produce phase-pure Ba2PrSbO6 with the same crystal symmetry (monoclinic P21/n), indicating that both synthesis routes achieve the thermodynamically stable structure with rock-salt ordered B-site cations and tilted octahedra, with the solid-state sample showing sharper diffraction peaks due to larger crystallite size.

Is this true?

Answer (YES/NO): NO